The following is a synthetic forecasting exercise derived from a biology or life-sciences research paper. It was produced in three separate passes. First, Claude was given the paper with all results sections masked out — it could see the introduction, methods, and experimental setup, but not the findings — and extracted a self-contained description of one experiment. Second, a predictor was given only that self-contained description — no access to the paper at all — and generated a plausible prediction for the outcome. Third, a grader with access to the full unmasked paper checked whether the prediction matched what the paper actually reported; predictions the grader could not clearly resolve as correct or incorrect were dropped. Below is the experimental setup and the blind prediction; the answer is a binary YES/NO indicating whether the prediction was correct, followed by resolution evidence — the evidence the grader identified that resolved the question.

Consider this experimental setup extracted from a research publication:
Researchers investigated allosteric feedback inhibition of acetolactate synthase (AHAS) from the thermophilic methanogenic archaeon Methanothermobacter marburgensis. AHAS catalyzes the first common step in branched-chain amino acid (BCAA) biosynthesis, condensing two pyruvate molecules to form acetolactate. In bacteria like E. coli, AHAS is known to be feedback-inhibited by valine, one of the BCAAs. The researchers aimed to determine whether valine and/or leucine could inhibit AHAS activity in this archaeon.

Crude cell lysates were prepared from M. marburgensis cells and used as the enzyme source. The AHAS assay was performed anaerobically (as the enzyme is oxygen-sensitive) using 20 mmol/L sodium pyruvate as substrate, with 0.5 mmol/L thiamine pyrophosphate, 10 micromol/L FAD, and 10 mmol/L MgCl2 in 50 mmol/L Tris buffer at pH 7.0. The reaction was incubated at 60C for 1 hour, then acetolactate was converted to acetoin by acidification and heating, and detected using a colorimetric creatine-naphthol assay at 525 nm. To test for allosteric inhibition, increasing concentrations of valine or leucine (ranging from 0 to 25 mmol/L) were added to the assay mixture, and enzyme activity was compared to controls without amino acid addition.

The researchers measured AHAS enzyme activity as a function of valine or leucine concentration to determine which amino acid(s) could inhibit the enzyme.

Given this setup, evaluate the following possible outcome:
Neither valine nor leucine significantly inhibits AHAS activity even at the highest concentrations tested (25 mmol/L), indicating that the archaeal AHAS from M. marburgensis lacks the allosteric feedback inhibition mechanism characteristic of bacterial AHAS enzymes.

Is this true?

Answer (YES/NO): NO